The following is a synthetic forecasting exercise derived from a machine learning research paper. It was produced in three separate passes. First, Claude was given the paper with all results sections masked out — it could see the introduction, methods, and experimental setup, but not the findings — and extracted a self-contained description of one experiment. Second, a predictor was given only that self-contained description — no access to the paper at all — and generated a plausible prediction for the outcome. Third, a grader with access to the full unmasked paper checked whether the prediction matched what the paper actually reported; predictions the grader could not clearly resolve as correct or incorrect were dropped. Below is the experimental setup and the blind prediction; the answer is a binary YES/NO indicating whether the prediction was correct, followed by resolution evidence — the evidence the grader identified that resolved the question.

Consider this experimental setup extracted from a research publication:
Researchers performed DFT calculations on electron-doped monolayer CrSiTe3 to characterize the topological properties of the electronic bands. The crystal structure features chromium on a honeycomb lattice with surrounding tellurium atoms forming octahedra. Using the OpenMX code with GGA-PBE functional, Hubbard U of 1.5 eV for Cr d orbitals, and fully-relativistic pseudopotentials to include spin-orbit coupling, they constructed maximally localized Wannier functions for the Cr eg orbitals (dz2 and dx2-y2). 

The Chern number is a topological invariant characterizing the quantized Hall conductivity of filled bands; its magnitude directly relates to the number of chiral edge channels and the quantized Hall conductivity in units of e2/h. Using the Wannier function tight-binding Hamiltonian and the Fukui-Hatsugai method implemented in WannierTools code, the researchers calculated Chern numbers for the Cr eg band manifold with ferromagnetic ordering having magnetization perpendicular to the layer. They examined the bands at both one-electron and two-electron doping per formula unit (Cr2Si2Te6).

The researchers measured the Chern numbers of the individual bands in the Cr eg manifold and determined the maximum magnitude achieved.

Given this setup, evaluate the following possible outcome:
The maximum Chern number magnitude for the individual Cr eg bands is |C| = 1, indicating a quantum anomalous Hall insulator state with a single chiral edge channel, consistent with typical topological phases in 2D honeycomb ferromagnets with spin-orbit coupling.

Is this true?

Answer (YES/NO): NO